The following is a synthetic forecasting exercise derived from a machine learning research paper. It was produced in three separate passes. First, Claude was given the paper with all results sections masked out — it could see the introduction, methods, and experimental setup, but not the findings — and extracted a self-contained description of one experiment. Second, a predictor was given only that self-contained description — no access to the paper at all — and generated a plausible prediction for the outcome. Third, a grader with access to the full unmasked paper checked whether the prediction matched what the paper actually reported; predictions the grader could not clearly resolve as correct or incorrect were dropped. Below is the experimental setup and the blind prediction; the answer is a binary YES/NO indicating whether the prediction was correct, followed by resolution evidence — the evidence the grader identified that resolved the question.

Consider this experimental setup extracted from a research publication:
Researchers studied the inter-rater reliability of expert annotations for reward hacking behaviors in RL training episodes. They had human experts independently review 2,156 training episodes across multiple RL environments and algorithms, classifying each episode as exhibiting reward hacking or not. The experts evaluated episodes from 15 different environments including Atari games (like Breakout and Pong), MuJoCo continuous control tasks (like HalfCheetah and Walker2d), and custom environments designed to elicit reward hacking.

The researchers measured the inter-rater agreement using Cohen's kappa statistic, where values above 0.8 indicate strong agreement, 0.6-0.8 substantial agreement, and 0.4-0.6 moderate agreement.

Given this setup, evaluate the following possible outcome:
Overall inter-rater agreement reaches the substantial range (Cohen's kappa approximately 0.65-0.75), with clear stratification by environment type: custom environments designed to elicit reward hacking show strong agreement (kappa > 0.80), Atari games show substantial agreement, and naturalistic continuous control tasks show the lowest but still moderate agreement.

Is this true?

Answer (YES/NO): NO